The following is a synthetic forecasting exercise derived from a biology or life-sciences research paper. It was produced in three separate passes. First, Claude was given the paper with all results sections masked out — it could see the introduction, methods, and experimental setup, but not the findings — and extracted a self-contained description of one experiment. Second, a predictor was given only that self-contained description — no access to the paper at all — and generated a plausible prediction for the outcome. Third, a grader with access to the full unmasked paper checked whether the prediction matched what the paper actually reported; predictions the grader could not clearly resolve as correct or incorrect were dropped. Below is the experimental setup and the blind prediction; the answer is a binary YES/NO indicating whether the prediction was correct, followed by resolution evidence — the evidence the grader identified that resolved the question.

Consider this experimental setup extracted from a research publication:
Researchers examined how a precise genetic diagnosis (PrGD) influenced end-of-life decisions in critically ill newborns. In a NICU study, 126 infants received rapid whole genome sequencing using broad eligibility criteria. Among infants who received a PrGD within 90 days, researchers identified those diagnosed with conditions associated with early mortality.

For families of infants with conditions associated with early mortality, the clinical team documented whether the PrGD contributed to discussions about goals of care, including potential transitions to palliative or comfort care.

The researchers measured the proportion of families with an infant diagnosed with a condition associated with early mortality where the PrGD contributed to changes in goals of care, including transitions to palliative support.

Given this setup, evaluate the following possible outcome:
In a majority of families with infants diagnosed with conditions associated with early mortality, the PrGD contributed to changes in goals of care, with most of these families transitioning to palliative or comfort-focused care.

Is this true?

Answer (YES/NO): NO